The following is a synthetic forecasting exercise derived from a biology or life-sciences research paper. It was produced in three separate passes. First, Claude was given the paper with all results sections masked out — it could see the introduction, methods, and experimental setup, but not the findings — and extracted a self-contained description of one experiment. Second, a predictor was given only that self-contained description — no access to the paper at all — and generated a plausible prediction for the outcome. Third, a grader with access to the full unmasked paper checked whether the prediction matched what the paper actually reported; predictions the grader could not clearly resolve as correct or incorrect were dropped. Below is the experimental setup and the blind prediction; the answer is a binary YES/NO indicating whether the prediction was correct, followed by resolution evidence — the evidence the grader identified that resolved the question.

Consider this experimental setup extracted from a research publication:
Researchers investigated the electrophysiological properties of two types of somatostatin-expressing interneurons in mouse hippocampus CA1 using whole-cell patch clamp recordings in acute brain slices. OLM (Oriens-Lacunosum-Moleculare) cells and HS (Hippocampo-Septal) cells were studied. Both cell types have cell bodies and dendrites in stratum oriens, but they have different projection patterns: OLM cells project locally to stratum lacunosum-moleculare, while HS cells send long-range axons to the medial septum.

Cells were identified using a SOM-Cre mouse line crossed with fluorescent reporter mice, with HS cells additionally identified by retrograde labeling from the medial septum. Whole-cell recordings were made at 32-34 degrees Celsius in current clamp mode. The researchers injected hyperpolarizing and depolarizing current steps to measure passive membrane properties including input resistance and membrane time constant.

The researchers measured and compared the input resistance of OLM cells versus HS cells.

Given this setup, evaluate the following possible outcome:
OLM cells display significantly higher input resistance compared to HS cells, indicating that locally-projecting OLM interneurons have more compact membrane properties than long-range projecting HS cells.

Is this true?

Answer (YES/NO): NO